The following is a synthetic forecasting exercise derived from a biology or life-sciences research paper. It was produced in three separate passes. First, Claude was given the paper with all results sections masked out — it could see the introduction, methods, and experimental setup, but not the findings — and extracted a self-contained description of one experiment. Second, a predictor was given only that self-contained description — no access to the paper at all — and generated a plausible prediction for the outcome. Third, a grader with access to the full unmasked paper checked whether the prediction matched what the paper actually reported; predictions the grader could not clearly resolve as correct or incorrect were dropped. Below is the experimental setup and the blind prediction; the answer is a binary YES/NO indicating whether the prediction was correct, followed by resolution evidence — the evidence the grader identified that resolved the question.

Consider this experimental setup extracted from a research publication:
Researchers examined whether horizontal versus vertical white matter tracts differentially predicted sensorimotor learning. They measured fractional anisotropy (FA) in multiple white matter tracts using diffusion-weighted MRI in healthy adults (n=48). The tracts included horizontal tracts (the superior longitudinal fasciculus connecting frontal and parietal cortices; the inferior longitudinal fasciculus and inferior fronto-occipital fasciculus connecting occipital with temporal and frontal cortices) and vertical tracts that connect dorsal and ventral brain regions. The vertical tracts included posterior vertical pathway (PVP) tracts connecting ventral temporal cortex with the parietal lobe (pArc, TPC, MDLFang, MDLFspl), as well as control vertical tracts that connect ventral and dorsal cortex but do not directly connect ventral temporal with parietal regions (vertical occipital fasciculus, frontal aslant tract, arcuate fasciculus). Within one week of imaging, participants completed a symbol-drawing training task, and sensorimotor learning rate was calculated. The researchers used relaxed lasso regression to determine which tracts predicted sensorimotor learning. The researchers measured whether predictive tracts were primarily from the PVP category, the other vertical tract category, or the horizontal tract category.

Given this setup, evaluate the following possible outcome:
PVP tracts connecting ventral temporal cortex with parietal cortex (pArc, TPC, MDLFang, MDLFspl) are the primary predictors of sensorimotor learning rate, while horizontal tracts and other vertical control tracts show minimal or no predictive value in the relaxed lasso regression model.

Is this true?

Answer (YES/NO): NO